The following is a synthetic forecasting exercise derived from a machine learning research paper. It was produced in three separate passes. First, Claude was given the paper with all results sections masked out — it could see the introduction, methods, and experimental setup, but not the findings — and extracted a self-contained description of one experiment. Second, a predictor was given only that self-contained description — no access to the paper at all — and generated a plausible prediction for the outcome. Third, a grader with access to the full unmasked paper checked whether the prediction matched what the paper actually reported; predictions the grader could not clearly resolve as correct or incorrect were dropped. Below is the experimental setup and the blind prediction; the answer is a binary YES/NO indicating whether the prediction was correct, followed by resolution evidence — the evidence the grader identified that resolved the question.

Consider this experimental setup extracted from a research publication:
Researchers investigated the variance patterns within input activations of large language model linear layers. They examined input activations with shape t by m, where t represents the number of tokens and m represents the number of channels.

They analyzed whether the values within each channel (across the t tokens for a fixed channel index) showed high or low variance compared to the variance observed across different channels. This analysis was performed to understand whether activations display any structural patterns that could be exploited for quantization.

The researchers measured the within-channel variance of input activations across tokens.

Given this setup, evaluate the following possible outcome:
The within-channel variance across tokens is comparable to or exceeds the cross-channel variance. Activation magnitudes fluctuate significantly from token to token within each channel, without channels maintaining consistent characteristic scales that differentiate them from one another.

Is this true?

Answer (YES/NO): NO